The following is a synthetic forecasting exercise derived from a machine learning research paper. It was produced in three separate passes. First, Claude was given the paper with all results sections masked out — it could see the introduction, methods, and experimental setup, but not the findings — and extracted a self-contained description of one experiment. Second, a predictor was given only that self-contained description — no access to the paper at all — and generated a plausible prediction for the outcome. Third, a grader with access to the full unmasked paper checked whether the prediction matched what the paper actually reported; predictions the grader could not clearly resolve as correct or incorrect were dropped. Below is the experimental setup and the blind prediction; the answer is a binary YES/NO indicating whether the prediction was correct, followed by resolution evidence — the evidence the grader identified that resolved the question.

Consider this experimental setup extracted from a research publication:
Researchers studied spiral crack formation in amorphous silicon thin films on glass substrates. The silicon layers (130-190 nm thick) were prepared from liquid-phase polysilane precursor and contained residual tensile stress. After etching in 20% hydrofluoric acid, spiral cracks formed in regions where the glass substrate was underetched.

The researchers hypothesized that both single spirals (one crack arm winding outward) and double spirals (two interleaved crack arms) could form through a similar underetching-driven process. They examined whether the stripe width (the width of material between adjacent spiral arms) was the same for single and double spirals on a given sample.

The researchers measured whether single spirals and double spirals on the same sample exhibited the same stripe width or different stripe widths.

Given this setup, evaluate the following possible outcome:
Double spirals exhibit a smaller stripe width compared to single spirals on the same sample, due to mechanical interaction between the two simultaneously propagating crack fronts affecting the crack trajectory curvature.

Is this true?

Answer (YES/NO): NO